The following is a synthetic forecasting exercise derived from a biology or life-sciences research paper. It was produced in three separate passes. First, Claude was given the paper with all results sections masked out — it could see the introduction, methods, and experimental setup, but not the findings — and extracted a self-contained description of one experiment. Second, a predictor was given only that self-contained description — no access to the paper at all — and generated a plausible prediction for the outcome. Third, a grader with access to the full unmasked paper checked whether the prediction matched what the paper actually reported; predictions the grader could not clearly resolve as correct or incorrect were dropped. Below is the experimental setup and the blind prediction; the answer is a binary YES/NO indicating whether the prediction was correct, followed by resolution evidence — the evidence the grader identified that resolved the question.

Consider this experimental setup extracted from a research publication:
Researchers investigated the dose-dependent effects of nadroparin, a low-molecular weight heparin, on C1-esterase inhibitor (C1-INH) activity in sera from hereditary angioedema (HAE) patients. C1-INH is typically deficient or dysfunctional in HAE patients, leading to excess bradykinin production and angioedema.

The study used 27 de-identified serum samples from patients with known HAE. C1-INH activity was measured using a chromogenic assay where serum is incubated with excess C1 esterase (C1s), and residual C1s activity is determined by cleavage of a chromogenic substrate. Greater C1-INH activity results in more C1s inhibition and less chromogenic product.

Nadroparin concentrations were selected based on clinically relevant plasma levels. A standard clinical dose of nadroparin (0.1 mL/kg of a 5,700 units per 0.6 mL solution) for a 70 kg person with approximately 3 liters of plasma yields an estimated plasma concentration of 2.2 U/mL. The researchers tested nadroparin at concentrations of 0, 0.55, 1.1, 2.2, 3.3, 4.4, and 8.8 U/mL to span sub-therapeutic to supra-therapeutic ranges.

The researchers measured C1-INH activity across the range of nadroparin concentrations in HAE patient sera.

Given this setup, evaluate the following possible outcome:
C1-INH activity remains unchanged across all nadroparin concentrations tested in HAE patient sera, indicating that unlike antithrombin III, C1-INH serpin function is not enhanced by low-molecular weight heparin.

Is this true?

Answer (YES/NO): NO